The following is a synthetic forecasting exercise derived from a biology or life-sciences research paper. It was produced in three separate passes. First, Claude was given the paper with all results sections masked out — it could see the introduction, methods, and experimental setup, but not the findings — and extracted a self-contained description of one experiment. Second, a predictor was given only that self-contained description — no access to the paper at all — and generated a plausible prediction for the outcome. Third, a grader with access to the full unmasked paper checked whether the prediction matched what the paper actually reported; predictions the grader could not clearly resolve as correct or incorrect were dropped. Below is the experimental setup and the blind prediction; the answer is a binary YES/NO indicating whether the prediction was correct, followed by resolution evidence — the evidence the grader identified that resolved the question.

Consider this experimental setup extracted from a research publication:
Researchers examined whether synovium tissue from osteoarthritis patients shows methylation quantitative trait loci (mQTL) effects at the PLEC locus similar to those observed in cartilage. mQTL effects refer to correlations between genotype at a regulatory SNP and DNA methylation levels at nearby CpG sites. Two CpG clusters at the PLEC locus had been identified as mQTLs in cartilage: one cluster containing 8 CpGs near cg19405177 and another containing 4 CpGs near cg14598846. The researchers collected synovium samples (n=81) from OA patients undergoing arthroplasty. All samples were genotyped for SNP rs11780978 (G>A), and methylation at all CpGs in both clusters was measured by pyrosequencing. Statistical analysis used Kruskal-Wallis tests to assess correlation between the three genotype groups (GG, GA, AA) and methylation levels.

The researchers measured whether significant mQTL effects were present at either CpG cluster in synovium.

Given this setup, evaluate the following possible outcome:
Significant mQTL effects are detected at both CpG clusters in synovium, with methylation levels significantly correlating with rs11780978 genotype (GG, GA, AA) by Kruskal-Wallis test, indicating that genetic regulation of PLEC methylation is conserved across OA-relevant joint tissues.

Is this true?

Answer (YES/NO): YES